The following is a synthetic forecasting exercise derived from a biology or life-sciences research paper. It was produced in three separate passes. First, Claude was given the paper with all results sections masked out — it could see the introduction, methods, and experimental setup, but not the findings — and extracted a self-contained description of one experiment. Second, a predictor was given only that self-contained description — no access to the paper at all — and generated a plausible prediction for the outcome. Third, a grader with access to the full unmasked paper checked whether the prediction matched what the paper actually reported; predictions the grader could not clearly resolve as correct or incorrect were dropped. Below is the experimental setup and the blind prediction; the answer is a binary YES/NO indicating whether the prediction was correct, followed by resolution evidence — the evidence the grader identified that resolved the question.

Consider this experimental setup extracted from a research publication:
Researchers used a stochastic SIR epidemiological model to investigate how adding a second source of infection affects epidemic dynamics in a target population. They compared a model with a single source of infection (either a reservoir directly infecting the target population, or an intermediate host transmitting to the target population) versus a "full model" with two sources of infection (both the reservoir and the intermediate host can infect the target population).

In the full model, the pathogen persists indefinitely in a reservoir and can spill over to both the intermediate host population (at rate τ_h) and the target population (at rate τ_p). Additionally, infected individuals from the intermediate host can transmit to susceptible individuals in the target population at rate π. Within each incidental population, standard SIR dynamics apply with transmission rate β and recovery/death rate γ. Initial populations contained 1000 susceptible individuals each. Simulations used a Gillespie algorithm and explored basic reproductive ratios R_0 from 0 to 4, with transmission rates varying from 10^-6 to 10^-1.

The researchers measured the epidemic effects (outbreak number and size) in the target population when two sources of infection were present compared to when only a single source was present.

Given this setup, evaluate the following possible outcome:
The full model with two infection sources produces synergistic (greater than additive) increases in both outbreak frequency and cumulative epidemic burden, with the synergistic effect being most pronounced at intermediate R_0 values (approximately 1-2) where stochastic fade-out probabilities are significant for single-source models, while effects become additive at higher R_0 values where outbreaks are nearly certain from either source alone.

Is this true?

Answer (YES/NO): NO